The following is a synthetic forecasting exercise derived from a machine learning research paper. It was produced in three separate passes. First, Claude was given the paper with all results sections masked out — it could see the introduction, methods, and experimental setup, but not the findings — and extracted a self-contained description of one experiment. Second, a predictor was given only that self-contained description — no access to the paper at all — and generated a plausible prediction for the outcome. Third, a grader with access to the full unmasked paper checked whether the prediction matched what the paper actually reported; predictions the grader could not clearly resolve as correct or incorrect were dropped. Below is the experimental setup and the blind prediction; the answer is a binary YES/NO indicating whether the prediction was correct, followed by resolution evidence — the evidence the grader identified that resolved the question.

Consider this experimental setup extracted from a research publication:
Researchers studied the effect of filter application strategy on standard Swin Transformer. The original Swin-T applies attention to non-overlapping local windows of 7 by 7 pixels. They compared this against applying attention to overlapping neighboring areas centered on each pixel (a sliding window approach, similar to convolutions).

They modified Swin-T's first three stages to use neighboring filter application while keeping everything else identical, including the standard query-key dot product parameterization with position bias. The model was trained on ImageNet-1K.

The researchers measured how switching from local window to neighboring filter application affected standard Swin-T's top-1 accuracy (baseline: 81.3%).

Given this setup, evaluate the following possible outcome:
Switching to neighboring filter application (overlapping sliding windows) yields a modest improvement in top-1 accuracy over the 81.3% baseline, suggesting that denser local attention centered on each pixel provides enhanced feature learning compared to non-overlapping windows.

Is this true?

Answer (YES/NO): YES